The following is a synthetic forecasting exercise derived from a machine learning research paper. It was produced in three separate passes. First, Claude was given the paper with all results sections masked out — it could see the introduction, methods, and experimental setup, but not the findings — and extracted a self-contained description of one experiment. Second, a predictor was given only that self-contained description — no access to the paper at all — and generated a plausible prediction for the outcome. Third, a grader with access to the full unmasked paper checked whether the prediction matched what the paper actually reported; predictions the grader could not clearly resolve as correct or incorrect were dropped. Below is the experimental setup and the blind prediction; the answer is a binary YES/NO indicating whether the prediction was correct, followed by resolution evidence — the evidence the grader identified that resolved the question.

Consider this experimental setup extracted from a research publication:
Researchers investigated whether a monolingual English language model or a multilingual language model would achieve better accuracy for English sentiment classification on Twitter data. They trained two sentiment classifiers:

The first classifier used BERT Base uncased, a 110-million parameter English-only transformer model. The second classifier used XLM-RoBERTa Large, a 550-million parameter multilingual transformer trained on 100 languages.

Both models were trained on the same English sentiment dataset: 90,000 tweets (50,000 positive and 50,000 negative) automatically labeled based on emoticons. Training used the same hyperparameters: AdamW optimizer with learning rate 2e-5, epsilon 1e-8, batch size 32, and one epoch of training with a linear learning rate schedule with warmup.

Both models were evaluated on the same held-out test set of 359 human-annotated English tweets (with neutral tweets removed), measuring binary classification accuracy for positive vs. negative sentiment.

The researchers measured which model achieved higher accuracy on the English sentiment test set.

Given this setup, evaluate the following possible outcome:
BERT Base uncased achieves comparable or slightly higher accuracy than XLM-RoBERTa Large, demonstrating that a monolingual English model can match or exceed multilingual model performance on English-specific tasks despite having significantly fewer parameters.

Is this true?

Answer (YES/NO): YES